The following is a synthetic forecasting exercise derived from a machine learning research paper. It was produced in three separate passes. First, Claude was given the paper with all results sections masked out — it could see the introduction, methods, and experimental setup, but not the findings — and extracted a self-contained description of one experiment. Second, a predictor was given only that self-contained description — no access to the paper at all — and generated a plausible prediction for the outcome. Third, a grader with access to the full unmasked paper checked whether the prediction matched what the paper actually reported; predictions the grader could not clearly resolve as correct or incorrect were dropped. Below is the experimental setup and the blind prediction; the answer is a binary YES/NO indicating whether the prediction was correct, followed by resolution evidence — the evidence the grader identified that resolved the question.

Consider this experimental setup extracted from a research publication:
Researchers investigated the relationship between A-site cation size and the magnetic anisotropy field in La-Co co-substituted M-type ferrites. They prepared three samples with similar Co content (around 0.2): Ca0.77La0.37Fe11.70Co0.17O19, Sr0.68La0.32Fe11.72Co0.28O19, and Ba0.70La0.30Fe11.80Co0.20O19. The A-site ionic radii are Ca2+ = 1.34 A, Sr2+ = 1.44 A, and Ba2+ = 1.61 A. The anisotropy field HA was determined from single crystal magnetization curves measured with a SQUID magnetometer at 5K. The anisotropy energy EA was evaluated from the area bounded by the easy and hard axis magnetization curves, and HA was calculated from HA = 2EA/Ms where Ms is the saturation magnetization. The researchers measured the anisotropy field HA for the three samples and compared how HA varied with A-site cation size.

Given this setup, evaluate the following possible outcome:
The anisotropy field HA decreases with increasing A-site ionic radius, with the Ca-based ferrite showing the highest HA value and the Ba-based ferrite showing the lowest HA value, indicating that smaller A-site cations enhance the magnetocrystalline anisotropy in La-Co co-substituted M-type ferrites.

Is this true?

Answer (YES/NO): YES